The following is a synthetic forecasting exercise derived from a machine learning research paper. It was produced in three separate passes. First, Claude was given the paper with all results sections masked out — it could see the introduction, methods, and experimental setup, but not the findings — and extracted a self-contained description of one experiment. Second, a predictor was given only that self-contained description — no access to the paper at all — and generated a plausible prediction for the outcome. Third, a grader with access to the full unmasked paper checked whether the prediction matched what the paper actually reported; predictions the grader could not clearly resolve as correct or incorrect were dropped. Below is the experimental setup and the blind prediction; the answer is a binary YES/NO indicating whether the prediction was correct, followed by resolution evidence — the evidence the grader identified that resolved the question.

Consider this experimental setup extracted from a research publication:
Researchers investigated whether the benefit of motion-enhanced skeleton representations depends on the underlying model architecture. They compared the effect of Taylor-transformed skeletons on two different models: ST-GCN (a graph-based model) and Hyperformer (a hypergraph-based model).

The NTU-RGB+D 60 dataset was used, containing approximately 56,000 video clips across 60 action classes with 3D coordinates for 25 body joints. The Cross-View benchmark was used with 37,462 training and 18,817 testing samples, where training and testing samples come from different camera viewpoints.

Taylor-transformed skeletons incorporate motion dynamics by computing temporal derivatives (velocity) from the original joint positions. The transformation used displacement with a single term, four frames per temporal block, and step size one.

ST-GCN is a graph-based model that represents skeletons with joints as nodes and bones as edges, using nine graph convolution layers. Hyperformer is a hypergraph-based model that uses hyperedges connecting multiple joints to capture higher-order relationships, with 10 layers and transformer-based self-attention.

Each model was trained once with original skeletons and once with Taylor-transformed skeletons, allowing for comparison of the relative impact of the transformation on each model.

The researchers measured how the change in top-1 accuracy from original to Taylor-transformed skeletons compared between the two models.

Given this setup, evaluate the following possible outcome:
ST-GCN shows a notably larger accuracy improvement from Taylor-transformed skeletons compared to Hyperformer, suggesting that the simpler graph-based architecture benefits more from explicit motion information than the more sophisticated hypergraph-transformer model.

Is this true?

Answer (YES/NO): YES